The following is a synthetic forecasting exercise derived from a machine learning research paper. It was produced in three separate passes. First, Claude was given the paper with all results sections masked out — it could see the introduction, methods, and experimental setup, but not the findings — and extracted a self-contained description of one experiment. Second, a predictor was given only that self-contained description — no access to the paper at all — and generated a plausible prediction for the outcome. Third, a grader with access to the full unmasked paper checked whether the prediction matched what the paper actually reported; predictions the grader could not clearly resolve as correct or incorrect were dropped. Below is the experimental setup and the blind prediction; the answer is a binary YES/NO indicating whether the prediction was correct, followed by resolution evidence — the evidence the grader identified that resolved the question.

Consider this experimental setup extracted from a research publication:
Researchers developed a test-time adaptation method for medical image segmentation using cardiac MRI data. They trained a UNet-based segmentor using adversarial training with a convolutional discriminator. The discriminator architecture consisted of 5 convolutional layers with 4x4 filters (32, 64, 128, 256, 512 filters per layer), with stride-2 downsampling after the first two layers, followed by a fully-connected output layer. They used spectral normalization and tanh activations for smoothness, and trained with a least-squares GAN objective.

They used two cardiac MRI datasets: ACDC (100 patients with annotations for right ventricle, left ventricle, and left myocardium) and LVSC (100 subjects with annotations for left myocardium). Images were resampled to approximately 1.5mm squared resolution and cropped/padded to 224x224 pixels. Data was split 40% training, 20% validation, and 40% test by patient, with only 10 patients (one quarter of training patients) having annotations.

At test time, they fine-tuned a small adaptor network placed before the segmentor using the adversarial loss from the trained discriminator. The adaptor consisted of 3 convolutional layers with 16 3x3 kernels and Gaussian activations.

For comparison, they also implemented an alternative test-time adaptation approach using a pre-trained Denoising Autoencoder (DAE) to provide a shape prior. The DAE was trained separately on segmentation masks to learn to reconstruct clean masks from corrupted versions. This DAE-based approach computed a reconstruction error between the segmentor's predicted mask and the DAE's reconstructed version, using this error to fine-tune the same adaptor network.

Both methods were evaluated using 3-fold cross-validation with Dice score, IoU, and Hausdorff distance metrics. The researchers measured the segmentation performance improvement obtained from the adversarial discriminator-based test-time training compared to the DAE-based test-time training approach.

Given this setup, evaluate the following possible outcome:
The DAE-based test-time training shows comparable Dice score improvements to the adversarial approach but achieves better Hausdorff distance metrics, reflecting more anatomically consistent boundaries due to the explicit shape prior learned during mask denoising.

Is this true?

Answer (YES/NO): NO